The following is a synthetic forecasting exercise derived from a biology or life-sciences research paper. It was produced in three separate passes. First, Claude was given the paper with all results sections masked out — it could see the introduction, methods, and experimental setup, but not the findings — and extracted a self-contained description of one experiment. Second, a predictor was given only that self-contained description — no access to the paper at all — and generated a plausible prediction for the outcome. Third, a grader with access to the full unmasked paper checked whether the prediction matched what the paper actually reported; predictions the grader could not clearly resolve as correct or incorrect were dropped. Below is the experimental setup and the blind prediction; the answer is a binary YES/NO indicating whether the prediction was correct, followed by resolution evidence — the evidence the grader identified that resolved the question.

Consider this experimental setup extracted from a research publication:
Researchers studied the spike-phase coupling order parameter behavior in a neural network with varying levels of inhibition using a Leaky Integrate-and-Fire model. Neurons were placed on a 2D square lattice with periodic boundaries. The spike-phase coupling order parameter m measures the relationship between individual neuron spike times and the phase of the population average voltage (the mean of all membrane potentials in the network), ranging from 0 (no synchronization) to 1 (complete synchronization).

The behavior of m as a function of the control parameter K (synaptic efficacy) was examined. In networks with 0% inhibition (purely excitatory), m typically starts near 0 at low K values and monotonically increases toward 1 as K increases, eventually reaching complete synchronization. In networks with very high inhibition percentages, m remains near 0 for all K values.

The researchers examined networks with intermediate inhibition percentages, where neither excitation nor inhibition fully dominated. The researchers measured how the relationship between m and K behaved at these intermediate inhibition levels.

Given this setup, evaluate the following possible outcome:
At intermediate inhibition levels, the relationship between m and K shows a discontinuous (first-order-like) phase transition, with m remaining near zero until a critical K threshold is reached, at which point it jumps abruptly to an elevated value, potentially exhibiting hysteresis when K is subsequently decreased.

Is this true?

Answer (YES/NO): NO